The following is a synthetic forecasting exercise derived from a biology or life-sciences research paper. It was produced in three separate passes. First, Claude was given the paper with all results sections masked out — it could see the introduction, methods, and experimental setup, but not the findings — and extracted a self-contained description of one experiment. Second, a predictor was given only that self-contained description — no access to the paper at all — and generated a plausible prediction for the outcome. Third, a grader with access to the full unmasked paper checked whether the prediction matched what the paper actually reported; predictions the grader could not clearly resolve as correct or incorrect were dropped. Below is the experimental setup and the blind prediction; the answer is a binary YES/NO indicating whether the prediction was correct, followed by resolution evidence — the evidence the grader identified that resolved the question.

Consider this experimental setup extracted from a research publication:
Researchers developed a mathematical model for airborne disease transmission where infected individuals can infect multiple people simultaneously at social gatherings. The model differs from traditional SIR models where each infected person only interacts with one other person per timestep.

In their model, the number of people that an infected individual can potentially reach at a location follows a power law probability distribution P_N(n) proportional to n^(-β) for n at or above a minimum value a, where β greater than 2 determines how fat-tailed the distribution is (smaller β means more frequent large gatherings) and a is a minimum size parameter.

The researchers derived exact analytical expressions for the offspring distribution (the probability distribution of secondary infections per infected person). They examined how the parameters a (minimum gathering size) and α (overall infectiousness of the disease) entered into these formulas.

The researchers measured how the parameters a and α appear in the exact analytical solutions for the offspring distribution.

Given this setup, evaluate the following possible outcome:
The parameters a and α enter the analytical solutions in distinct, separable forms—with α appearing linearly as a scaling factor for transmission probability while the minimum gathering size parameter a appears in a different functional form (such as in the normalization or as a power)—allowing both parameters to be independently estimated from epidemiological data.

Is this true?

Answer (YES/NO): NO